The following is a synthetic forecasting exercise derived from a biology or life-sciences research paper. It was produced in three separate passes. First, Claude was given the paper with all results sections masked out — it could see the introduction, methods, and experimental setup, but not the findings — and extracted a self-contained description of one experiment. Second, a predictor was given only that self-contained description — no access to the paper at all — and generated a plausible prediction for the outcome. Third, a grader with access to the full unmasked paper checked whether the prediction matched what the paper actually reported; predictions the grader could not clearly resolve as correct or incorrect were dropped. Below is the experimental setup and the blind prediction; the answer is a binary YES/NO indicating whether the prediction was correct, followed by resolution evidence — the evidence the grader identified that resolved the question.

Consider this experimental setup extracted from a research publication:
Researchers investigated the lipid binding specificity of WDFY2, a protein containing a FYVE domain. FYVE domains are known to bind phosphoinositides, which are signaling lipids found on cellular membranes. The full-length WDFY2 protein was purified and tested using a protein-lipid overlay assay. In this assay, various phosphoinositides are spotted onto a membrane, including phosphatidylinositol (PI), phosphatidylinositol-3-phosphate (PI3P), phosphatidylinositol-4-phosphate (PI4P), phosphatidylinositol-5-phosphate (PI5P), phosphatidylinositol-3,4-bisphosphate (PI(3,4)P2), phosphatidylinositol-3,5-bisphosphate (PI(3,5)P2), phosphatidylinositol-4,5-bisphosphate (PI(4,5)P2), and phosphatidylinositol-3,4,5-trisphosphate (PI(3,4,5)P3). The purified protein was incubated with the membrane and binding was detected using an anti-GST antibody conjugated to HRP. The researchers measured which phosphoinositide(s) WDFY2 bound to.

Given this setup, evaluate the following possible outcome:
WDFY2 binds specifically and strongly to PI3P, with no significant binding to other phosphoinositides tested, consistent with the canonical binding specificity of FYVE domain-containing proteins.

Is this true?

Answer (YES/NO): YES